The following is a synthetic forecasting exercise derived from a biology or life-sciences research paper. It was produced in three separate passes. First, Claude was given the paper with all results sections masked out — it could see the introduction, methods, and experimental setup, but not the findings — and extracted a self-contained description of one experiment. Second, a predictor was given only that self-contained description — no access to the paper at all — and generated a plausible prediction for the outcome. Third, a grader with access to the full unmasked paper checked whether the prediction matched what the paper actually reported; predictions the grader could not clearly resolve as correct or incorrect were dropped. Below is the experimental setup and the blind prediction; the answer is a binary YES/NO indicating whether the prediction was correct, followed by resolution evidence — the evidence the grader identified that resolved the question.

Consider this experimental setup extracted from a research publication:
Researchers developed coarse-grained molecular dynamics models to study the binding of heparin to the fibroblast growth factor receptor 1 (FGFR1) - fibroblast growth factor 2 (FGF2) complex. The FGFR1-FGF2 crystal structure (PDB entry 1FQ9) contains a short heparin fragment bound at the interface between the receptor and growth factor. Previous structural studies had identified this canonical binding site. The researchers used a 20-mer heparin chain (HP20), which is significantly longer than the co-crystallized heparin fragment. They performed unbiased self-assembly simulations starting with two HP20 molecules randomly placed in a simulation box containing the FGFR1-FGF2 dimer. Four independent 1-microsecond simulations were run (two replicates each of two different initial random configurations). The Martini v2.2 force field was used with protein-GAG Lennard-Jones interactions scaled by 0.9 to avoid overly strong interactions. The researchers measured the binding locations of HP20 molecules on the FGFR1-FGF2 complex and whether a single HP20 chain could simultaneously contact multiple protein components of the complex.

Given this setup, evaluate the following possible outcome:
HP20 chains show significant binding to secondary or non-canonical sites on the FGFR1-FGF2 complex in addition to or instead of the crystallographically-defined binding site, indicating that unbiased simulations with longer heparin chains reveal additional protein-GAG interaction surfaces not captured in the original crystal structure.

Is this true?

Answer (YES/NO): NO